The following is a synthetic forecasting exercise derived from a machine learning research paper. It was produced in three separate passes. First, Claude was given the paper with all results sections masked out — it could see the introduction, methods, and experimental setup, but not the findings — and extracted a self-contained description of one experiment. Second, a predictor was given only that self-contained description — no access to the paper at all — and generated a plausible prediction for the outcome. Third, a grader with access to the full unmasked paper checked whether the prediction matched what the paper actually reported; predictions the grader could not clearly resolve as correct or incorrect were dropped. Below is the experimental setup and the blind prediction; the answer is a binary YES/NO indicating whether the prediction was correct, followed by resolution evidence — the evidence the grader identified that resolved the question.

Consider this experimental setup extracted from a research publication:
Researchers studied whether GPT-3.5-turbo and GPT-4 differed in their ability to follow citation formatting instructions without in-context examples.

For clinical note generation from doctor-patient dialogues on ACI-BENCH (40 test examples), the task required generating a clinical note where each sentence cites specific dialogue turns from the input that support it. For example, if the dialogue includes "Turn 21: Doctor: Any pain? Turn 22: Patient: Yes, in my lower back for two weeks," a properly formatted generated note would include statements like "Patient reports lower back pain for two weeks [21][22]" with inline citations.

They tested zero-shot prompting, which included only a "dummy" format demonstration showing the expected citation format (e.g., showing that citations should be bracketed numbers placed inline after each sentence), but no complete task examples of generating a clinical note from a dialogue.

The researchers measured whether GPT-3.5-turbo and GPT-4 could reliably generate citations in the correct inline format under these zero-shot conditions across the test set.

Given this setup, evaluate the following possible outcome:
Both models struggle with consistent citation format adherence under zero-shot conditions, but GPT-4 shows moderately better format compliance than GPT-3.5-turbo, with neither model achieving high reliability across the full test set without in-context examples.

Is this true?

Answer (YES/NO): NO